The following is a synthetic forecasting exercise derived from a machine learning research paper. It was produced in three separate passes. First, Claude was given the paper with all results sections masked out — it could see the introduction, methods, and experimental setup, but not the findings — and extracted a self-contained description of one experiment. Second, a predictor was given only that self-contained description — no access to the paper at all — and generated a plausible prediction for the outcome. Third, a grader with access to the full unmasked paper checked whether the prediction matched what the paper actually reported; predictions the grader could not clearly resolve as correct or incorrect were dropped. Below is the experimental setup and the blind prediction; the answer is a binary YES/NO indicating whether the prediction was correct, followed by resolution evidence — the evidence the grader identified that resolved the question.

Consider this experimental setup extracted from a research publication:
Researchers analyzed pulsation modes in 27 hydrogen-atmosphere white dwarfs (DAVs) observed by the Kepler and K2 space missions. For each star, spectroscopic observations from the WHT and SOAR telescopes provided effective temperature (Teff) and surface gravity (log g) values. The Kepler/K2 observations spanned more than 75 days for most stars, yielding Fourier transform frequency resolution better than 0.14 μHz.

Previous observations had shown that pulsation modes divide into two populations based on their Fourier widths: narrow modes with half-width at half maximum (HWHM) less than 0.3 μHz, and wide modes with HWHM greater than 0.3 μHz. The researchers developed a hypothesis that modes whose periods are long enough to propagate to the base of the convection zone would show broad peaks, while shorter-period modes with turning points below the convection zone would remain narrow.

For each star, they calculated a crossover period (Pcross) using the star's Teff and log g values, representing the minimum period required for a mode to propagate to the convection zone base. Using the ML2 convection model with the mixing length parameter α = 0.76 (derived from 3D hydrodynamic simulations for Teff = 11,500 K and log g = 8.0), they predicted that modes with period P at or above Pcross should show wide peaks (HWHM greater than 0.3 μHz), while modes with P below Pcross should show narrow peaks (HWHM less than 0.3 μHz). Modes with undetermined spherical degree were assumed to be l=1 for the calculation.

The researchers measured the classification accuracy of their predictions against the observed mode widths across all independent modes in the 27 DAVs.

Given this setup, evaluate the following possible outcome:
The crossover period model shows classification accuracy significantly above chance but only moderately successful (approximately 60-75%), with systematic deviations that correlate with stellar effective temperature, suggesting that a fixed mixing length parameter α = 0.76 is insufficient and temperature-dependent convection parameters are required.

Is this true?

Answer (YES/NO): NO